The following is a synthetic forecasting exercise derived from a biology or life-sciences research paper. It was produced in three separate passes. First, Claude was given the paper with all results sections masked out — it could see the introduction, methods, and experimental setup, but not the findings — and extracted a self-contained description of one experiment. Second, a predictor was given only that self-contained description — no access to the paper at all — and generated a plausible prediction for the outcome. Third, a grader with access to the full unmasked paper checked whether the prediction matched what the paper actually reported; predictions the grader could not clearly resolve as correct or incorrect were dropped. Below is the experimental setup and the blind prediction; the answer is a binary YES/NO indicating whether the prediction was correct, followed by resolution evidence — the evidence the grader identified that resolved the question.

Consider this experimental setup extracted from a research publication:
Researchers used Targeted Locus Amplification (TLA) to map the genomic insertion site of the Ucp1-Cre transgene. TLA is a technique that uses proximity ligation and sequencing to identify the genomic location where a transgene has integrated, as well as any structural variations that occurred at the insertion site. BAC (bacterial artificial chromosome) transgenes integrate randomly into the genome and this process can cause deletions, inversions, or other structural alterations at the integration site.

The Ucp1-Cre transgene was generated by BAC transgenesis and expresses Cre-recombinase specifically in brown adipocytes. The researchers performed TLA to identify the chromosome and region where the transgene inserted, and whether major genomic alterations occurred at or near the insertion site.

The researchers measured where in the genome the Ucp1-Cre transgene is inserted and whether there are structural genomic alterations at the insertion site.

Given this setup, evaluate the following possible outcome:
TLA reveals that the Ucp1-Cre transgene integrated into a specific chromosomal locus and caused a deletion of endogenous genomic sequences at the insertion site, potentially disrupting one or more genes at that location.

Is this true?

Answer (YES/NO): YES